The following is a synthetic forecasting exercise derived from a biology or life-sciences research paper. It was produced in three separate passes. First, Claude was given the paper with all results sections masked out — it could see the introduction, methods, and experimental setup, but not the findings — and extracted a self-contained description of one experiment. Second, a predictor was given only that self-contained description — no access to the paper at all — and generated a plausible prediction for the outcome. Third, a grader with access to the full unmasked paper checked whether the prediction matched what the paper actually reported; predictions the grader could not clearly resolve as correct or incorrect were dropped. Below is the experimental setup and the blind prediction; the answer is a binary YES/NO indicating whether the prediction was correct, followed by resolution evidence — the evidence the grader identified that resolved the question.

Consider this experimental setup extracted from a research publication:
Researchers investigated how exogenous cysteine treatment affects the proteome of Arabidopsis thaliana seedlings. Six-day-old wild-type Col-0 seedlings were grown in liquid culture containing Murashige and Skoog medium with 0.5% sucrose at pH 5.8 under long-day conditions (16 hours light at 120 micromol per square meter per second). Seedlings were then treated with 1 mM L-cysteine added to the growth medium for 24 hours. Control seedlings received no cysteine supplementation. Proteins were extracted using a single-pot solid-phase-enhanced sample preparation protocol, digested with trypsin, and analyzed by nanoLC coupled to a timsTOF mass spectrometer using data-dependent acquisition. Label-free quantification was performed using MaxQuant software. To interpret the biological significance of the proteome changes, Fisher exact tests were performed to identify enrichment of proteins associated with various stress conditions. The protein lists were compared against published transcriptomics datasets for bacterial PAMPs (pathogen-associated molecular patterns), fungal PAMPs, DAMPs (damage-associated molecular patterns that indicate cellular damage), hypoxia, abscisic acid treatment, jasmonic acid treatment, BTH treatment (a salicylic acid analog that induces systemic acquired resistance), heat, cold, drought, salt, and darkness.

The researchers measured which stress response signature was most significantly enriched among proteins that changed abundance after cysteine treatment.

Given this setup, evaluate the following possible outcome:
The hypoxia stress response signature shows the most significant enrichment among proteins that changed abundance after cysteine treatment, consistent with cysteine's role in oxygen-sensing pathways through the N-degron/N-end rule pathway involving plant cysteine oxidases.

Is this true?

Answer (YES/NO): NO